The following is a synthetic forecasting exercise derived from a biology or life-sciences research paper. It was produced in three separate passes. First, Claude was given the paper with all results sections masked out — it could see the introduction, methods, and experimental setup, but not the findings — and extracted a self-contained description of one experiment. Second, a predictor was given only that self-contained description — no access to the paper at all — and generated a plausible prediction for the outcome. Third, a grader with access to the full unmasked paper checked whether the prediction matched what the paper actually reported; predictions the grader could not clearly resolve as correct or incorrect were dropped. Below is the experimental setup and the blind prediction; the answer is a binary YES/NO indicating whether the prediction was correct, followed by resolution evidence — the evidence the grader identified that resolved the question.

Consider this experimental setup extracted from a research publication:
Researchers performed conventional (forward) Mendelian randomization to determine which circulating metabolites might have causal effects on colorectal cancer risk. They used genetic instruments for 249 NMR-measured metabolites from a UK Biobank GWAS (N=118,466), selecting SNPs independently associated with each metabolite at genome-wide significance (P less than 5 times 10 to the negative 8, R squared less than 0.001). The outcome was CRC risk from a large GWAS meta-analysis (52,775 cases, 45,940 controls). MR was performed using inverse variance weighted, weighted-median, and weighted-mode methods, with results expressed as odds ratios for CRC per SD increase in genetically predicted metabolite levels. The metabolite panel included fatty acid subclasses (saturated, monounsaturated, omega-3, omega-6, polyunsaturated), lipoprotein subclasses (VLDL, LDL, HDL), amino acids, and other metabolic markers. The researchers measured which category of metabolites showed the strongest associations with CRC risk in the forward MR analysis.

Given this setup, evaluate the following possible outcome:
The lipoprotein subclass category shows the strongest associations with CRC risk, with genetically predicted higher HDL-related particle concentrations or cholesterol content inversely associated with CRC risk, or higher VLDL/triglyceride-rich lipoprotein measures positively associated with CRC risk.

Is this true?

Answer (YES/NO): NO